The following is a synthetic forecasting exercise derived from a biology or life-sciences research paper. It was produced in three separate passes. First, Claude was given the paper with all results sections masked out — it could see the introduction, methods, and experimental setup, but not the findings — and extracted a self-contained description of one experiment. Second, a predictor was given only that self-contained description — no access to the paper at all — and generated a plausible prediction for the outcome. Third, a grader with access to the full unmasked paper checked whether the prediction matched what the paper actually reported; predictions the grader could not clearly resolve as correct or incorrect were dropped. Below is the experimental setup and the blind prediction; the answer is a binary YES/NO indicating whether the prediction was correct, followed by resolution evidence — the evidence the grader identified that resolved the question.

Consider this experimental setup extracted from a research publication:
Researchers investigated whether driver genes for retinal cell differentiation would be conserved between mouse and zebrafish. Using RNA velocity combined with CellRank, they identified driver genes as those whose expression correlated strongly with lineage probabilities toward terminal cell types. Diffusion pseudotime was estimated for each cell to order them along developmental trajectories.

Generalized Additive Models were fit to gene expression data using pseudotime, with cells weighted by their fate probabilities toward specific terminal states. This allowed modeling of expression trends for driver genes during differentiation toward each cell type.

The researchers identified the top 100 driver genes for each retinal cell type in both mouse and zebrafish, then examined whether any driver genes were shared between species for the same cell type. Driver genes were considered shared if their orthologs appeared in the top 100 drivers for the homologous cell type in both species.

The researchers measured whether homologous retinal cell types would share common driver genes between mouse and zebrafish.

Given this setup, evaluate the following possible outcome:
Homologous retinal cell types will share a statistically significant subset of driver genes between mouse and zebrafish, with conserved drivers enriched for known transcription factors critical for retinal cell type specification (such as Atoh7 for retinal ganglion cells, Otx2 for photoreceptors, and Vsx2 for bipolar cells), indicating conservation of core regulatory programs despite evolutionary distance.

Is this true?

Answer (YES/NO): NO